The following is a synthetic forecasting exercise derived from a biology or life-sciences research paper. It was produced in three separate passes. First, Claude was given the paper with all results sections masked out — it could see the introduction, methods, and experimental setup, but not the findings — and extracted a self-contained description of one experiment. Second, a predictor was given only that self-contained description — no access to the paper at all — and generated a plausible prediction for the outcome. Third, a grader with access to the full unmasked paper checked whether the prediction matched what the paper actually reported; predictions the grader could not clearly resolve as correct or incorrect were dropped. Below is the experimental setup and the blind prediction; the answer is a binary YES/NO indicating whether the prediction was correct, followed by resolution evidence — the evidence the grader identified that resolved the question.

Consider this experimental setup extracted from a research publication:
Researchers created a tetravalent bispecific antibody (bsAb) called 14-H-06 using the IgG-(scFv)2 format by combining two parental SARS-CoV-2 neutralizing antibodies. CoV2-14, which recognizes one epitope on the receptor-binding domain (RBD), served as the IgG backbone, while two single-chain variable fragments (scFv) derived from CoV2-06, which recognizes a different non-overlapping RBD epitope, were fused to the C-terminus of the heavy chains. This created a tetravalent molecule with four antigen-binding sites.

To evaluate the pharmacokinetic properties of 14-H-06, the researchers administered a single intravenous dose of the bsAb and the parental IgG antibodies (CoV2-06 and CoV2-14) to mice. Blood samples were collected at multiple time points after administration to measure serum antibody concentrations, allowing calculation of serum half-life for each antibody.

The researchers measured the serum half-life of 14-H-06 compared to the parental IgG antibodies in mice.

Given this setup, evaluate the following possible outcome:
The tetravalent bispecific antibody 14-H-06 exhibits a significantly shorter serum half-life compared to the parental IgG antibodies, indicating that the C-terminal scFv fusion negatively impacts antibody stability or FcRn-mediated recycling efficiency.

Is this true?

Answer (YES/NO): YES